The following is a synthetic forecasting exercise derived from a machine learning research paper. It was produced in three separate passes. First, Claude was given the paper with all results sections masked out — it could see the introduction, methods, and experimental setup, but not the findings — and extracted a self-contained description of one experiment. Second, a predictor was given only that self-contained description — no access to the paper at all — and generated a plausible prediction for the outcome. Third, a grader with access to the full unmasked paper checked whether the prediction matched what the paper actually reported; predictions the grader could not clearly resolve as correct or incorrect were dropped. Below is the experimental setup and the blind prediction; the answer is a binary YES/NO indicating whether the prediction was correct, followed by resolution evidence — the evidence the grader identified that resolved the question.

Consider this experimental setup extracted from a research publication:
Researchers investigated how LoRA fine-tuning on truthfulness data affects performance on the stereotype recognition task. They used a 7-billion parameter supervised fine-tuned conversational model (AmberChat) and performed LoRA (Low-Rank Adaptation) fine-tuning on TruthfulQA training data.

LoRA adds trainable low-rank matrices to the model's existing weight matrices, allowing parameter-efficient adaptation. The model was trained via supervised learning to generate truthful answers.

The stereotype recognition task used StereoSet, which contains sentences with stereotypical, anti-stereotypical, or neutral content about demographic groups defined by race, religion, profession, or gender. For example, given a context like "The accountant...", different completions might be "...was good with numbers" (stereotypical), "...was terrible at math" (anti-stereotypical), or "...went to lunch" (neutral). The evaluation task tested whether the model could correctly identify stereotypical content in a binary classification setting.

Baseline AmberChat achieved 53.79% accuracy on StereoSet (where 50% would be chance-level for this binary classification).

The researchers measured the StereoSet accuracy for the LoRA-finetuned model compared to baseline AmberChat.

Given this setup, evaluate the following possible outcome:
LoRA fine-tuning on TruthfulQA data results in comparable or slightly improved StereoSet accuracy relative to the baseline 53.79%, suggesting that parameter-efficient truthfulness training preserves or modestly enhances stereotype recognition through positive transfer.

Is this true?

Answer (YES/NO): NO